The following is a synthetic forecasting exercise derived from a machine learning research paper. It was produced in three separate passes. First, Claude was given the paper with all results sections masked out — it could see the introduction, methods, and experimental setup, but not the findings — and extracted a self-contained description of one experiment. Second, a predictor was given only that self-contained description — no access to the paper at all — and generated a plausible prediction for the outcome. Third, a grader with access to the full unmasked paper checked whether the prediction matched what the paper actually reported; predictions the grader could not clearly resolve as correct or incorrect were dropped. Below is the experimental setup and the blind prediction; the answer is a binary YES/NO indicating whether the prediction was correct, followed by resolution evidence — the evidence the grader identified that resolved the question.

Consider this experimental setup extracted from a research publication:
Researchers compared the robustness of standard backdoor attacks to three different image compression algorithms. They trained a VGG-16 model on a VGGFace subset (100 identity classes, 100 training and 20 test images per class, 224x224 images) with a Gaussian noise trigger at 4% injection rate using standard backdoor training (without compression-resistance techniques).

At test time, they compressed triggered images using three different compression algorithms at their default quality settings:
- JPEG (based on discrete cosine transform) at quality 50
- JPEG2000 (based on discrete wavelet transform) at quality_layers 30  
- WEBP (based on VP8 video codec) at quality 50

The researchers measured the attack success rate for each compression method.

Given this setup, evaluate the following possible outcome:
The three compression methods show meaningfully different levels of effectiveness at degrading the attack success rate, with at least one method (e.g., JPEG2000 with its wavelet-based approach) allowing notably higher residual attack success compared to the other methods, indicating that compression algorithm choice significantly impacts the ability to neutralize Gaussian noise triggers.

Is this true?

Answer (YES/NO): NO